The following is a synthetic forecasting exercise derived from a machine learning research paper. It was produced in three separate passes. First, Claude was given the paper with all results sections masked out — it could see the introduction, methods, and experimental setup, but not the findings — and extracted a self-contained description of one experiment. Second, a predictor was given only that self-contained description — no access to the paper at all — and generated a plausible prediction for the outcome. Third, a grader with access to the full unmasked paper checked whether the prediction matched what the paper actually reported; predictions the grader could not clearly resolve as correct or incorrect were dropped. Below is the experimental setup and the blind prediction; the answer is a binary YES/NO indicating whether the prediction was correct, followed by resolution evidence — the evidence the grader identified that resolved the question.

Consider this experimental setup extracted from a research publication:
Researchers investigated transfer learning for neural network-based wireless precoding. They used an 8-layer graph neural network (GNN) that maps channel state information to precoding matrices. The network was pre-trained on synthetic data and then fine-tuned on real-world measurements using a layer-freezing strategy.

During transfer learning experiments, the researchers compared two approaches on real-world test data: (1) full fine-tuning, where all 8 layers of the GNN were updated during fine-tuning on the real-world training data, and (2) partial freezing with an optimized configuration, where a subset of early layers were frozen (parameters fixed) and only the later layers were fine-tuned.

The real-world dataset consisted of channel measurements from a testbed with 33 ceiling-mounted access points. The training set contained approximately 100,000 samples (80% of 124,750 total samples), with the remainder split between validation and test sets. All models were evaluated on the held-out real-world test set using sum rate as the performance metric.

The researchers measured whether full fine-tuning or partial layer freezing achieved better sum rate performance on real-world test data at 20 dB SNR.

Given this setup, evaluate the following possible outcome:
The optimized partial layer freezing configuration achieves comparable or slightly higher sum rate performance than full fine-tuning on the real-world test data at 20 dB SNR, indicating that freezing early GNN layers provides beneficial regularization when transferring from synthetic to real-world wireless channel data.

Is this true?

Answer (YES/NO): YES